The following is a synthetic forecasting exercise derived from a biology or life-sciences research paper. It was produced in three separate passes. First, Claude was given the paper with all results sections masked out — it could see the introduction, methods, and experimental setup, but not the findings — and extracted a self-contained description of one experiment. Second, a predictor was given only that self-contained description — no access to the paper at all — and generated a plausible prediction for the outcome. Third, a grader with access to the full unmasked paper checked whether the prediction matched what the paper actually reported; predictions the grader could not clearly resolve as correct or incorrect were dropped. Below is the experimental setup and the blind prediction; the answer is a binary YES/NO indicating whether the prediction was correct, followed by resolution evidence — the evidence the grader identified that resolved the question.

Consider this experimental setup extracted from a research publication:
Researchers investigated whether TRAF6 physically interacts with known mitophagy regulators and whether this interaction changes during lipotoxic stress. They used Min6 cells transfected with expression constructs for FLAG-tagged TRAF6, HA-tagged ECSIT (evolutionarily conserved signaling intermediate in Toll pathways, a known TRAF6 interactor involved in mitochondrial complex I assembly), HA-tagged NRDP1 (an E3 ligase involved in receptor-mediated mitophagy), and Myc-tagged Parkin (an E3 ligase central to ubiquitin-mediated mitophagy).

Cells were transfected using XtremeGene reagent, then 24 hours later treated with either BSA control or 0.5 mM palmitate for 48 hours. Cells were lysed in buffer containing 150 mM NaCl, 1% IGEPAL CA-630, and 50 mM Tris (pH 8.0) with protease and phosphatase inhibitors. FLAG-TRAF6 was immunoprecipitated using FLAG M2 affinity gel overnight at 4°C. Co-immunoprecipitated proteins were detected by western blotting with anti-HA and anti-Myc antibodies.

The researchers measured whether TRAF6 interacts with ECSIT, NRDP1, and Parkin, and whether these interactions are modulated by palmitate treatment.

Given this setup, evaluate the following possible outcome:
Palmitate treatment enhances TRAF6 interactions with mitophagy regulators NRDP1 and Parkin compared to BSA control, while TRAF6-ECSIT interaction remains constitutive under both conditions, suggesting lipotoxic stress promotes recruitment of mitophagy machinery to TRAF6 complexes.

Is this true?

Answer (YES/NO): NO